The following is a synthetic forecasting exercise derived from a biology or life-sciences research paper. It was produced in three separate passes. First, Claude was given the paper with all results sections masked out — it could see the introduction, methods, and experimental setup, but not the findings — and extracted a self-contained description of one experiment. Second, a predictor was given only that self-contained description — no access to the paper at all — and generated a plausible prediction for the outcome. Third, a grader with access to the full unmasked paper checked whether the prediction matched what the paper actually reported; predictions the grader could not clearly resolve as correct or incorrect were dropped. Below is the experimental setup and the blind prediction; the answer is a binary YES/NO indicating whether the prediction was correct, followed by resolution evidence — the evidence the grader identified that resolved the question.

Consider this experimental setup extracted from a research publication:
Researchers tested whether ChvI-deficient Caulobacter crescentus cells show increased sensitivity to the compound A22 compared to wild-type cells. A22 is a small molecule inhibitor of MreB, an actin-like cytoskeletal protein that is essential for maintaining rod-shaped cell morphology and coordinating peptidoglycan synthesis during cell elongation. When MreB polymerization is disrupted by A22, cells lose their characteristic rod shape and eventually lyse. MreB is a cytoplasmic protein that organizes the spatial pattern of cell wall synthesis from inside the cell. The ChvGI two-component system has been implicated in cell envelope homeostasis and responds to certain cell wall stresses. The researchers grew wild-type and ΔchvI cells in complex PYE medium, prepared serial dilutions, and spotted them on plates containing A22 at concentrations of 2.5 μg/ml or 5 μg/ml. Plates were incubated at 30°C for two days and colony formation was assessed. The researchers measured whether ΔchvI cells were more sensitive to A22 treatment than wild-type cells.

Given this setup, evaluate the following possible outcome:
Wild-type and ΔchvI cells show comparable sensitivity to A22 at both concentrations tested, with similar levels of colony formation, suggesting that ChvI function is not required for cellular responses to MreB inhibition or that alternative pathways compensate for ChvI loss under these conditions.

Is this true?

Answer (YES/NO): YES